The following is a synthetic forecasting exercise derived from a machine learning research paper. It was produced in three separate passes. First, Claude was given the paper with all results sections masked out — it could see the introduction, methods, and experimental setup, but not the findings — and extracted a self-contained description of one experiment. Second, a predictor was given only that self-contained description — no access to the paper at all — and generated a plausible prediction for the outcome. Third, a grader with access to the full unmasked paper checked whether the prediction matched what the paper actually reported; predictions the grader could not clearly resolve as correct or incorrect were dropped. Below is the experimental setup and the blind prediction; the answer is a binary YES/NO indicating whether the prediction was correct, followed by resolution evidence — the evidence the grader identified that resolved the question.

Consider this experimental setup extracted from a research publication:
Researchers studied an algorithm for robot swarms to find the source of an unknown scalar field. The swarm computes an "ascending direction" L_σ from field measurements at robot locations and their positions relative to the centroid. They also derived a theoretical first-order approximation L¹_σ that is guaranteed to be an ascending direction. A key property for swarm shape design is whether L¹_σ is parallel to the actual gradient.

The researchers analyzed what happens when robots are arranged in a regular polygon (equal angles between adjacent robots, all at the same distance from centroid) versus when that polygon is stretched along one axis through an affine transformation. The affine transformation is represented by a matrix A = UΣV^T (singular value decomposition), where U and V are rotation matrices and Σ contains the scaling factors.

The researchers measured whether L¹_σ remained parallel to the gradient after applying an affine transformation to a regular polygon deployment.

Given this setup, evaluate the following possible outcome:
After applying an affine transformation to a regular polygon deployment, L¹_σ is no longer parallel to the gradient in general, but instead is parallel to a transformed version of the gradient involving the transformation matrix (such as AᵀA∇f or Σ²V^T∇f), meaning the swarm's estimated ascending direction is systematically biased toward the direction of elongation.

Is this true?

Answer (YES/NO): NO